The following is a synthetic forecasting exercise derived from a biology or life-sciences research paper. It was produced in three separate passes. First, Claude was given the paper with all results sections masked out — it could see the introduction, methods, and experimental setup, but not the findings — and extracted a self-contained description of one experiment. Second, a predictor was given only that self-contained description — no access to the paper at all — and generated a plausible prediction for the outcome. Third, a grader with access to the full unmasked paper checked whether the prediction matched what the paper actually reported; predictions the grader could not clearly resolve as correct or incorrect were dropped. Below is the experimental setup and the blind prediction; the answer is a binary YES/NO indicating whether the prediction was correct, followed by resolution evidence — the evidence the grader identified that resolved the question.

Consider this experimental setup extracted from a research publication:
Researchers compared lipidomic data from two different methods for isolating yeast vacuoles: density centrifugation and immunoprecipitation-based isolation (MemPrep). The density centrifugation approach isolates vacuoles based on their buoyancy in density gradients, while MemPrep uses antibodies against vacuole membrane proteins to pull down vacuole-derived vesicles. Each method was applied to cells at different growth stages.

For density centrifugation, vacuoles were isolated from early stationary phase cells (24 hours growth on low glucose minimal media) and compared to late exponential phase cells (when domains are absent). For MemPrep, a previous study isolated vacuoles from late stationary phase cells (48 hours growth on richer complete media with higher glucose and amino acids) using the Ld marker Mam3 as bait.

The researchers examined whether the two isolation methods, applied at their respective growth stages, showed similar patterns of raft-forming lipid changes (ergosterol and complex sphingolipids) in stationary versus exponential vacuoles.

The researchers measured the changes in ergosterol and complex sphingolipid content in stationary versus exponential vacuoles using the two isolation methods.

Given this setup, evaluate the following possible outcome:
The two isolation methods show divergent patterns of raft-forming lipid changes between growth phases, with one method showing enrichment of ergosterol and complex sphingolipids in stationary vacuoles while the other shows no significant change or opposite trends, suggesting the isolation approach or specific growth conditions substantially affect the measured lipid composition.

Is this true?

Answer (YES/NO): YES